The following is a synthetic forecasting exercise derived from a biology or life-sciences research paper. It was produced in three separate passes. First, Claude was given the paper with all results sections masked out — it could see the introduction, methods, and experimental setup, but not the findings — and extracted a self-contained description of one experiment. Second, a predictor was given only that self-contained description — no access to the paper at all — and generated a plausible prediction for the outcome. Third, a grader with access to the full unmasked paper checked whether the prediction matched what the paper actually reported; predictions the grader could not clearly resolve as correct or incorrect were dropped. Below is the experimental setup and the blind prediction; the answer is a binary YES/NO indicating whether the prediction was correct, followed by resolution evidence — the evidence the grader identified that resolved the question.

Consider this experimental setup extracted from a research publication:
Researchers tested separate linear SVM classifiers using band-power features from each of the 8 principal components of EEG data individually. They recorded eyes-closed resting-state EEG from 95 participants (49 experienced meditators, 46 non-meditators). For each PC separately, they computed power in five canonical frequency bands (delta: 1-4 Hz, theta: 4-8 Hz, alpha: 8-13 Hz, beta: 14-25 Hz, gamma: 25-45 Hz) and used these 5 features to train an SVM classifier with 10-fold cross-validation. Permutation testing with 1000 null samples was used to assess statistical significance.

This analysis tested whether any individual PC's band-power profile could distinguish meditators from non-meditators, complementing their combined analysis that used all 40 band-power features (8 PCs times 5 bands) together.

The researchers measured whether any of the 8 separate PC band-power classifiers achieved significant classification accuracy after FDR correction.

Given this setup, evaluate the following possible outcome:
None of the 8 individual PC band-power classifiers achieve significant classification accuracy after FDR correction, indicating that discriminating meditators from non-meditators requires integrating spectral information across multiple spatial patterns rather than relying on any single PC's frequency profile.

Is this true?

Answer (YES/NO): YES